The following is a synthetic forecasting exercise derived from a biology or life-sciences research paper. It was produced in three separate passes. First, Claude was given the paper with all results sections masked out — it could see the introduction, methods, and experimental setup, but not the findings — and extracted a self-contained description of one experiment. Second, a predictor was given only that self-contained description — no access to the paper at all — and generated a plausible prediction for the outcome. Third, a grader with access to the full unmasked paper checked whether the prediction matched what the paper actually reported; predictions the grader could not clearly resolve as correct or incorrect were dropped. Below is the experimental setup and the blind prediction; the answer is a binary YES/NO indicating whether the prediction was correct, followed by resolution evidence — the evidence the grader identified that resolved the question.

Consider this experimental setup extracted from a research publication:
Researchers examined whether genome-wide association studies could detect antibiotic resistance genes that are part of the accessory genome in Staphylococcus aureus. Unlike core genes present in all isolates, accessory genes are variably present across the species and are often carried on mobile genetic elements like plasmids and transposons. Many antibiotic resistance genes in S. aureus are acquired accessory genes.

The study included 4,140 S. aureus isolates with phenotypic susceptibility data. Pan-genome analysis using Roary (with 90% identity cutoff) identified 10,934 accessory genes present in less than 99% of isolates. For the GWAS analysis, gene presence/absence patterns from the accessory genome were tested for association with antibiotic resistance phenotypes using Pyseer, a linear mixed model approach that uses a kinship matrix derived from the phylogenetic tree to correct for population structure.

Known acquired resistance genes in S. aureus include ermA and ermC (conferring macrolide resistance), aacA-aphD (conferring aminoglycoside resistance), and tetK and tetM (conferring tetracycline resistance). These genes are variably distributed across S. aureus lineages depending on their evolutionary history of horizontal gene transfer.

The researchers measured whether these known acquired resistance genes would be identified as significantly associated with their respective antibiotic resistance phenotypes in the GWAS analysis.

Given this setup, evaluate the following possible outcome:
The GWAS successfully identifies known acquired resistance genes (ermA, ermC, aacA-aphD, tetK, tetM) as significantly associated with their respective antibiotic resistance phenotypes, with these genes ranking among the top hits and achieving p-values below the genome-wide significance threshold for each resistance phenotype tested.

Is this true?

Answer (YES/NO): NO